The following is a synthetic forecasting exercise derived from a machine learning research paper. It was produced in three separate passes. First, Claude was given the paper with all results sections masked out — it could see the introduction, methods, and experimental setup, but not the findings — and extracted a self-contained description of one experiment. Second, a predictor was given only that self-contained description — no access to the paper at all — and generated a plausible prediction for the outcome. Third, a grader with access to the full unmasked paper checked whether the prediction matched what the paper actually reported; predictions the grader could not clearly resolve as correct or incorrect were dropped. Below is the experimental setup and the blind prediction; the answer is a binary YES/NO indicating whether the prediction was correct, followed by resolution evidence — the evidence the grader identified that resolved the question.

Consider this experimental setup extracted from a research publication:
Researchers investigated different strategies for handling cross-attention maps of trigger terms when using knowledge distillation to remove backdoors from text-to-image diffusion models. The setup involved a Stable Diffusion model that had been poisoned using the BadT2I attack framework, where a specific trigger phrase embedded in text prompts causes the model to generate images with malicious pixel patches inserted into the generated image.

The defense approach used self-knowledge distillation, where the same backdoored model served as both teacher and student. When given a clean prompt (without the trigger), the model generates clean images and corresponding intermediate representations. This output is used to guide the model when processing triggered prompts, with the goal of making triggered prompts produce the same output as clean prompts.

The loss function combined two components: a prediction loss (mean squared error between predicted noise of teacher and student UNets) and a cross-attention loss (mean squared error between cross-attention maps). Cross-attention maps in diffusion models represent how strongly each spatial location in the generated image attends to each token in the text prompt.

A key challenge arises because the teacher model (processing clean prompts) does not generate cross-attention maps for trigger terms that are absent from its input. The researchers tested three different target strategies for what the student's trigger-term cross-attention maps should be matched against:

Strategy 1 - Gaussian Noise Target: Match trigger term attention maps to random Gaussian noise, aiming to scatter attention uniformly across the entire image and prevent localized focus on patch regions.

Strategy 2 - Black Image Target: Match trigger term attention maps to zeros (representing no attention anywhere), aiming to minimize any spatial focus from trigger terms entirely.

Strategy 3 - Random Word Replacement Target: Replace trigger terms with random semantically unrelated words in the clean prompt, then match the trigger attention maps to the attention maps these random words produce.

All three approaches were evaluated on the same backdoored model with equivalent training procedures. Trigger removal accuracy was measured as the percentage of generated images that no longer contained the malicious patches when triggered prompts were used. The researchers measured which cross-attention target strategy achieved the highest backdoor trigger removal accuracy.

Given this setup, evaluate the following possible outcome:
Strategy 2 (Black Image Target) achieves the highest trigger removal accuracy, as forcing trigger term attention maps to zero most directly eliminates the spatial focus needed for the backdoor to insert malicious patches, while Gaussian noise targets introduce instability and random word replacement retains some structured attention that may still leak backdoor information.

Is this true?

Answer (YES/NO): NO